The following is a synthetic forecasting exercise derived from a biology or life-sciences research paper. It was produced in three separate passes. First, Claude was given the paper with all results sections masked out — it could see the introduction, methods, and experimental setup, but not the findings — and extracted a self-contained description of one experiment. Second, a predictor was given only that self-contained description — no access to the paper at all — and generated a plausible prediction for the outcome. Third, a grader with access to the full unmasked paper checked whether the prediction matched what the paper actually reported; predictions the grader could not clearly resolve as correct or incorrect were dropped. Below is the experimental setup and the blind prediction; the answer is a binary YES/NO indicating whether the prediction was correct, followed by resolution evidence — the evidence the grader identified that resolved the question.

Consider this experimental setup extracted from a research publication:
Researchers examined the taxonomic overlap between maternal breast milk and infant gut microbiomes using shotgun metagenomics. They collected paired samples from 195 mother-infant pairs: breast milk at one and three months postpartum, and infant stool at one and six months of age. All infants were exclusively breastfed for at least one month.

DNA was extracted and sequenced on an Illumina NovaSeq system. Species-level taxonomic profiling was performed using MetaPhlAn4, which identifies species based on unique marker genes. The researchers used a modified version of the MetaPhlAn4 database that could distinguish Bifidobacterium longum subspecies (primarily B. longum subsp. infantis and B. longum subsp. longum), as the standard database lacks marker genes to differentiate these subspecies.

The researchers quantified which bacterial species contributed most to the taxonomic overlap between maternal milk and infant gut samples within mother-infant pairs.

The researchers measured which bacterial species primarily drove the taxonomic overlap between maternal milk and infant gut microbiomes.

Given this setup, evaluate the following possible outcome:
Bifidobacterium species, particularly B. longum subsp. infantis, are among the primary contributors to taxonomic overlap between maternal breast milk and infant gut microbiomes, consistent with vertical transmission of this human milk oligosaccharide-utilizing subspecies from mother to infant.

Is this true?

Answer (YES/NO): YES